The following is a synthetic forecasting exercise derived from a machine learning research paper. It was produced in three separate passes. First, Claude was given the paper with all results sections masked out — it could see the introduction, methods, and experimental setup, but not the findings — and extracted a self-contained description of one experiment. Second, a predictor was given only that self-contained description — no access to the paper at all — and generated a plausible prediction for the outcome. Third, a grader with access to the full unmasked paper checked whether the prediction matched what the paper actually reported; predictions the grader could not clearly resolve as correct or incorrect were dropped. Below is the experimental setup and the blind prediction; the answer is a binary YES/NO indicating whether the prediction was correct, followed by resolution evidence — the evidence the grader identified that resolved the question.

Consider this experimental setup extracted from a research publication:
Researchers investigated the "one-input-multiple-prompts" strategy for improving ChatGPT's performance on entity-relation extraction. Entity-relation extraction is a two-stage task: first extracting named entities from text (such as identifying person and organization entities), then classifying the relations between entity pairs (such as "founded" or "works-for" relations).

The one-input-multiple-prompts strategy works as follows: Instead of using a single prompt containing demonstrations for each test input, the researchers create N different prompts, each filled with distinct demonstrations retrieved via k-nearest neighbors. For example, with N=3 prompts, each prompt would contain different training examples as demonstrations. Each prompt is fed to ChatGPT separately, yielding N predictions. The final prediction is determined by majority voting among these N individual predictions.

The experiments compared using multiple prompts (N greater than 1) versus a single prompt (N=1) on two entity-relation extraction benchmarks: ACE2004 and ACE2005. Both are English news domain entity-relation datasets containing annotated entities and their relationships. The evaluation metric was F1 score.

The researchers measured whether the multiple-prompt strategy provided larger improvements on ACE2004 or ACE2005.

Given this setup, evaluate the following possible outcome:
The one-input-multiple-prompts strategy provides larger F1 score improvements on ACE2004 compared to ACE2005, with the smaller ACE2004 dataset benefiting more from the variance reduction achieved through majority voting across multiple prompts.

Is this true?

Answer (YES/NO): NO